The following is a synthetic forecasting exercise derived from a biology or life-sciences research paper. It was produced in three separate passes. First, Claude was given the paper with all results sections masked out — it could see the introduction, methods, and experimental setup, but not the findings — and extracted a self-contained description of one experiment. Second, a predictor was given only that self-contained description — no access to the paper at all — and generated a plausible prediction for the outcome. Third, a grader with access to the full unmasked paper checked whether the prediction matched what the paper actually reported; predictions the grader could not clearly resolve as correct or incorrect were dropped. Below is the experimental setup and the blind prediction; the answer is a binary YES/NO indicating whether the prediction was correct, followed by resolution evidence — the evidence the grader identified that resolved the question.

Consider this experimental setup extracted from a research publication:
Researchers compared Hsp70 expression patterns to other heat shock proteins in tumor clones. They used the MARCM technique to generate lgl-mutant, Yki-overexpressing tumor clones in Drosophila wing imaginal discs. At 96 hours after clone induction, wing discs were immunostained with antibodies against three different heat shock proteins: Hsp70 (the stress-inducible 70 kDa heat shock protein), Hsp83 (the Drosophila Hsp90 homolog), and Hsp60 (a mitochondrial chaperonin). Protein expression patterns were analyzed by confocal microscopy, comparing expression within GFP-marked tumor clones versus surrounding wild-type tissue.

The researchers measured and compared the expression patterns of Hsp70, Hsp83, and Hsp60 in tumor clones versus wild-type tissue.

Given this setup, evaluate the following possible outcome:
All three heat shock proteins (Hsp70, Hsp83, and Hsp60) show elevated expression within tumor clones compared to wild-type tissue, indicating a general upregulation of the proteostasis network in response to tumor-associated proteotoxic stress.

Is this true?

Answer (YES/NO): NO